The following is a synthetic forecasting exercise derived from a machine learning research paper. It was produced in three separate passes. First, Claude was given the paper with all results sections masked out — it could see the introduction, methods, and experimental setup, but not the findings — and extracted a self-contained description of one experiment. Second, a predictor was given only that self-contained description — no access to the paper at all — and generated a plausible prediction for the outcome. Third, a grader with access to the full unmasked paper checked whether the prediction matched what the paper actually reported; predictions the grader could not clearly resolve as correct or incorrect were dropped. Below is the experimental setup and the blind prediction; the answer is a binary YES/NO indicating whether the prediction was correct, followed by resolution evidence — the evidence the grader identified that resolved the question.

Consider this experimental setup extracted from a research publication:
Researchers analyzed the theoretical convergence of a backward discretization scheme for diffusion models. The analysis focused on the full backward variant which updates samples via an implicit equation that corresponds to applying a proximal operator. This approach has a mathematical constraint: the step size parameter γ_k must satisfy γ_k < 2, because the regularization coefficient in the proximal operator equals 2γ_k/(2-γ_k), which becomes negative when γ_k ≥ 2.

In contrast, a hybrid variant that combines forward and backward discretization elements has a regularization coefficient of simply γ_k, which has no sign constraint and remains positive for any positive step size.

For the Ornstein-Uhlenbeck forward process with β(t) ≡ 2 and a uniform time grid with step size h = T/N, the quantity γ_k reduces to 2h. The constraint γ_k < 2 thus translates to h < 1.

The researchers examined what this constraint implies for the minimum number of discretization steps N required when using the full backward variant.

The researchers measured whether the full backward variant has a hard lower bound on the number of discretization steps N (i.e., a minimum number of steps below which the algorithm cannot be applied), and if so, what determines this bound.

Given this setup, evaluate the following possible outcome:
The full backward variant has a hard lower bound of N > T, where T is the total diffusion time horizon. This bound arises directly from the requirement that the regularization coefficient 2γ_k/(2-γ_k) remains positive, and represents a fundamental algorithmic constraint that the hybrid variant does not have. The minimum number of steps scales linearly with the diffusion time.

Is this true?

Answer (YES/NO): YES